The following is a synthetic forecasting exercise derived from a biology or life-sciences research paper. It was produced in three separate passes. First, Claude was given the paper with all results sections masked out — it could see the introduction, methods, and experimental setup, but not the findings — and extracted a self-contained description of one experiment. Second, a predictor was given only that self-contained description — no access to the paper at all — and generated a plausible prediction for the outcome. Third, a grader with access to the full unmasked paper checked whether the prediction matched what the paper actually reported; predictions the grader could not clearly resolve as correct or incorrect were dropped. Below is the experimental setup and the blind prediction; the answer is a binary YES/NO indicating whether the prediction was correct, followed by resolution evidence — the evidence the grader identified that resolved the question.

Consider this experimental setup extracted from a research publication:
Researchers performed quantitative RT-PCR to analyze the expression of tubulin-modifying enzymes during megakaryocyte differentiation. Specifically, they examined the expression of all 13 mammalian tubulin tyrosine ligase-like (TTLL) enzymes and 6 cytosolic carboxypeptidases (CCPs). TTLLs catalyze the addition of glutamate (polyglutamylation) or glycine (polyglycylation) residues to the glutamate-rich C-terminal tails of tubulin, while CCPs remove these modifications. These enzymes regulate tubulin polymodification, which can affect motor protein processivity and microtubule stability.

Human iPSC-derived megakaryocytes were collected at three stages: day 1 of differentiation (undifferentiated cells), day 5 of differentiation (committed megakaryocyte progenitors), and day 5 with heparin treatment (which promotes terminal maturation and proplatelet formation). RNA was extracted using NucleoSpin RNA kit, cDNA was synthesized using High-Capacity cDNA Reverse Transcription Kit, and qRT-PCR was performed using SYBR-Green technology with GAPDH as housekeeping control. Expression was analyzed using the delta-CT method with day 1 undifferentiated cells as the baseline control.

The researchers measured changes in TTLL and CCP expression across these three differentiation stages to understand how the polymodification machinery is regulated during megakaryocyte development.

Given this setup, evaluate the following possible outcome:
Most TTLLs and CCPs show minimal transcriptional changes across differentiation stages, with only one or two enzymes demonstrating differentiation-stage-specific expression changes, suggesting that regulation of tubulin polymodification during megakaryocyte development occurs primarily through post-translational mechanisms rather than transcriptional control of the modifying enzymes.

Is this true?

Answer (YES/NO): NO